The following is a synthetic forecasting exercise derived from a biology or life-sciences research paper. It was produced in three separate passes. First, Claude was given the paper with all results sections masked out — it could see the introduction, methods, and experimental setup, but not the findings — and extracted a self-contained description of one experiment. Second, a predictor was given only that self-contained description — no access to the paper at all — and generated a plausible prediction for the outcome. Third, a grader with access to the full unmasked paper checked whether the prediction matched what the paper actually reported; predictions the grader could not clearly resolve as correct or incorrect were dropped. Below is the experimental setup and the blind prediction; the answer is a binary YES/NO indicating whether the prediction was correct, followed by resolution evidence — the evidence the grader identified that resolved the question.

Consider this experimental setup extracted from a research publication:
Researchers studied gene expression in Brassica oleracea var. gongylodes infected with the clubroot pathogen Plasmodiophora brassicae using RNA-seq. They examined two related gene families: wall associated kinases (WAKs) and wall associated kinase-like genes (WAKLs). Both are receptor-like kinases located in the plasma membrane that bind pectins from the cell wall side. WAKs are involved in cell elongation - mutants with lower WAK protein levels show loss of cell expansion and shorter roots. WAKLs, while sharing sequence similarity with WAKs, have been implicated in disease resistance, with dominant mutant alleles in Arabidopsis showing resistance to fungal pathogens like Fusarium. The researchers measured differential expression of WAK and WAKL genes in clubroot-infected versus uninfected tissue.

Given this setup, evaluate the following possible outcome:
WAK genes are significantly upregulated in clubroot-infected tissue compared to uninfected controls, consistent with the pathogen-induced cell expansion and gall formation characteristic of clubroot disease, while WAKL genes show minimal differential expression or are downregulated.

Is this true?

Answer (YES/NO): YES